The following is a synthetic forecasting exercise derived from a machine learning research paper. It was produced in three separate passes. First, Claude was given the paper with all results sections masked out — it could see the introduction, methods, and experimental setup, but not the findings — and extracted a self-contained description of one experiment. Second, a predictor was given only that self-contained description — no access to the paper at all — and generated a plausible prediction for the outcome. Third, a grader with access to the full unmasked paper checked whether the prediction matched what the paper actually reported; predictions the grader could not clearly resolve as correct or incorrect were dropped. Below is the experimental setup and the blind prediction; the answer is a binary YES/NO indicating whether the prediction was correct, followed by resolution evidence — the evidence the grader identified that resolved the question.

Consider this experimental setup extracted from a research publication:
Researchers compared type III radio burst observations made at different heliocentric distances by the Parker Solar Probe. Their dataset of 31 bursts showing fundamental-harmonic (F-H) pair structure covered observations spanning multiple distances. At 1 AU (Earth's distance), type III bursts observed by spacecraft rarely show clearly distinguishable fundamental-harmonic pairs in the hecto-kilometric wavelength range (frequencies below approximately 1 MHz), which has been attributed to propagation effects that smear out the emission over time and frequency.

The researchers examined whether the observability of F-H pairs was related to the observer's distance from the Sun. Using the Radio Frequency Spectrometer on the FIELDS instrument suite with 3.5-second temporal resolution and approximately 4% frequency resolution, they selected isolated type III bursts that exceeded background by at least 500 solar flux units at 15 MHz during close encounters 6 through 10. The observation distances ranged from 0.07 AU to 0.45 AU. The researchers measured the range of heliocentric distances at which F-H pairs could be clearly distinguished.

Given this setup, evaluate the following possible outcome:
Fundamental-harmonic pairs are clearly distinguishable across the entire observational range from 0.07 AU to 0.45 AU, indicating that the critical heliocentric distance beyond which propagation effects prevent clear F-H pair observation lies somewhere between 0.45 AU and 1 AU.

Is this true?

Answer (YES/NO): YES